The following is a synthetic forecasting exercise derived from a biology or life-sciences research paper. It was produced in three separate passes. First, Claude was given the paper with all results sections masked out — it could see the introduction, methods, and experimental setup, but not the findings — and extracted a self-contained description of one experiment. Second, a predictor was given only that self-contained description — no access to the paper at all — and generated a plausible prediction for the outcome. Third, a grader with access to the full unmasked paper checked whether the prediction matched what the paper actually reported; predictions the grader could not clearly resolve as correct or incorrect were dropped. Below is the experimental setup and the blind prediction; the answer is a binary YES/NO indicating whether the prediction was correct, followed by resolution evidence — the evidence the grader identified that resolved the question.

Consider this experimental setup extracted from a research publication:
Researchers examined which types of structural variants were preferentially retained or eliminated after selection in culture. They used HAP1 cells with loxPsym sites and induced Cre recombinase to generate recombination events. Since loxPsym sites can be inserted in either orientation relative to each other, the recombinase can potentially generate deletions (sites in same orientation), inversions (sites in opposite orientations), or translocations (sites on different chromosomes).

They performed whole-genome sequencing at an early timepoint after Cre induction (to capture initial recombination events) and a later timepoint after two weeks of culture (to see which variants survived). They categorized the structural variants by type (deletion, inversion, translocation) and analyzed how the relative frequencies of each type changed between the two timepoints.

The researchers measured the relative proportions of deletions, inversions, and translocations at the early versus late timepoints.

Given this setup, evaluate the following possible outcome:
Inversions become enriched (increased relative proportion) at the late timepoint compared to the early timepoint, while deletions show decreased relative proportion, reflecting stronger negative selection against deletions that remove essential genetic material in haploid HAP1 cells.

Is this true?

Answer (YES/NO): NO